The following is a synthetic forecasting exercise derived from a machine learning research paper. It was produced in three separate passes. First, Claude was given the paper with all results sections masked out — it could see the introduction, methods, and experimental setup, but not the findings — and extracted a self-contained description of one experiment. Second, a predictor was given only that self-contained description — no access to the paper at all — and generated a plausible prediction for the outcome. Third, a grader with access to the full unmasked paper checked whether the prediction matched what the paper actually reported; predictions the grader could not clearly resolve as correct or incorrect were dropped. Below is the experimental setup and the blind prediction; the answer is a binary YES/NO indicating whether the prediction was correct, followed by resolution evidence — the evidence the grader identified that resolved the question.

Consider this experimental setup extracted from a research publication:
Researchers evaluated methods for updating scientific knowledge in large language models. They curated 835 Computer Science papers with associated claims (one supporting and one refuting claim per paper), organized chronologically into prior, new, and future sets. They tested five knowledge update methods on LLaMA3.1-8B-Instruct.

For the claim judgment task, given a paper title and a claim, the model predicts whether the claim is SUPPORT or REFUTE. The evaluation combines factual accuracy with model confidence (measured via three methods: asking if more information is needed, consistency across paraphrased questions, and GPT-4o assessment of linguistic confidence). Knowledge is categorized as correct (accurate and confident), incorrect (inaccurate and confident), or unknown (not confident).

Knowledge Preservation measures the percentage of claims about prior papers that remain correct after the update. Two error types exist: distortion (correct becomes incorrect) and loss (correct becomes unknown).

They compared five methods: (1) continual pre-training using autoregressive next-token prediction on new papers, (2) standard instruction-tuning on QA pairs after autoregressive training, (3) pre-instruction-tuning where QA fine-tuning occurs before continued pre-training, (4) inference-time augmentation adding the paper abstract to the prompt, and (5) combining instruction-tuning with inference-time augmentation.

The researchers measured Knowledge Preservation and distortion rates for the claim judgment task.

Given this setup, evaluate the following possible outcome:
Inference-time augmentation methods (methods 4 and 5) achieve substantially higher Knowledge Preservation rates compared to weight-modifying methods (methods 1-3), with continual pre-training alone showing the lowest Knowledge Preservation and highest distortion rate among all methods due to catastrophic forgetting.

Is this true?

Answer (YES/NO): NO